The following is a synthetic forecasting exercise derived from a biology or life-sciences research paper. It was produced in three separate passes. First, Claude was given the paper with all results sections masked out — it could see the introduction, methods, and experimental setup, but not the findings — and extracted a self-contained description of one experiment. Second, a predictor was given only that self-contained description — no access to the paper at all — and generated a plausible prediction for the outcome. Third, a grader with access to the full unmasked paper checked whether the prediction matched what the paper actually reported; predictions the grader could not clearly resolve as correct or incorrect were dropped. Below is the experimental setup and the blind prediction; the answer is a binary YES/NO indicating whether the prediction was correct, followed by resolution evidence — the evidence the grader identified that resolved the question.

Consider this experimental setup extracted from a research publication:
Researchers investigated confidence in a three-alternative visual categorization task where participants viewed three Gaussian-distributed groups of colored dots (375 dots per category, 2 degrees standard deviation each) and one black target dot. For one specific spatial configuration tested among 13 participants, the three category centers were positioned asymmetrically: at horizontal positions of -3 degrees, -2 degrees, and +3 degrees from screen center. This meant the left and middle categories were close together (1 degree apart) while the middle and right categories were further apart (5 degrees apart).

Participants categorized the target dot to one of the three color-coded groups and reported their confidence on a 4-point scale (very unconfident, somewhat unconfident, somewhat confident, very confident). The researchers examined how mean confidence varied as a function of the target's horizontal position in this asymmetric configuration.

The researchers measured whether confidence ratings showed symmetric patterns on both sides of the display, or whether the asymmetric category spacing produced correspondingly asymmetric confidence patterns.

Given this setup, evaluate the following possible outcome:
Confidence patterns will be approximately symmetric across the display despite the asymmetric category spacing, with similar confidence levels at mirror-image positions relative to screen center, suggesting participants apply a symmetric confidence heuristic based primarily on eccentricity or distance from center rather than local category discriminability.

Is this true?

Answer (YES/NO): NO